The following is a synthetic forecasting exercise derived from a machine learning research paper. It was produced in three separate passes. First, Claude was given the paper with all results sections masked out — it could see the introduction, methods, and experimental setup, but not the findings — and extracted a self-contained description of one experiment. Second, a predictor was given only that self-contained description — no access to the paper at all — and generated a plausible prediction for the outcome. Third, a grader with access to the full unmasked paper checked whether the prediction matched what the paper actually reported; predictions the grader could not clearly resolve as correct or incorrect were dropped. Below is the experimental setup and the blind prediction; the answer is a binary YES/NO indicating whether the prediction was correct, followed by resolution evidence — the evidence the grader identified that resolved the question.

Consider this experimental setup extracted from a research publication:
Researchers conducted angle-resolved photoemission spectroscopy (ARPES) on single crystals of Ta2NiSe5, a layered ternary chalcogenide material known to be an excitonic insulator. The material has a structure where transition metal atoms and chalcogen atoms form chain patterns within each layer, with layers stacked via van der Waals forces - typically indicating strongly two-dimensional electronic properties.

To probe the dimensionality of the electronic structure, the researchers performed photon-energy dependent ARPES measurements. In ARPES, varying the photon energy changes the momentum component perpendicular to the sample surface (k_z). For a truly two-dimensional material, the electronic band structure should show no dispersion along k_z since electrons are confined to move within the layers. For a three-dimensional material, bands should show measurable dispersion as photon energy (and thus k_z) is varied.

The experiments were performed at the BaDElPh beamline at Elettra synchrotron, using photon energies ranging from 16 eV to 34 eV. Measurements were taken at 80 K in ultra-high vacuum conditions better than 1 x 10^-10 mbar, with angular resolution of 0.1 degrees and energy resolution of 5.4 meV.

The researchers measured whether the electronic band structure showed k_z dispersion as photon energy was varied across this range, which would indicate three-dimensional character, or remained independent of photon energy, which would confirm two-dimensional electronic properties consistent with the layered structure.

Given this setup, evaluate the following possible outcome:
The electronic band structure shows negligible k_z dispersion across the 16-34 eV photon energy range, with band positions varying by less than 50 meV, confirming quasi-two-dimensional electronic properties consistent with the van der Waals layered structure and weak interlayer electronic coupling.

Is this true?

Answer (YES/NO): NO